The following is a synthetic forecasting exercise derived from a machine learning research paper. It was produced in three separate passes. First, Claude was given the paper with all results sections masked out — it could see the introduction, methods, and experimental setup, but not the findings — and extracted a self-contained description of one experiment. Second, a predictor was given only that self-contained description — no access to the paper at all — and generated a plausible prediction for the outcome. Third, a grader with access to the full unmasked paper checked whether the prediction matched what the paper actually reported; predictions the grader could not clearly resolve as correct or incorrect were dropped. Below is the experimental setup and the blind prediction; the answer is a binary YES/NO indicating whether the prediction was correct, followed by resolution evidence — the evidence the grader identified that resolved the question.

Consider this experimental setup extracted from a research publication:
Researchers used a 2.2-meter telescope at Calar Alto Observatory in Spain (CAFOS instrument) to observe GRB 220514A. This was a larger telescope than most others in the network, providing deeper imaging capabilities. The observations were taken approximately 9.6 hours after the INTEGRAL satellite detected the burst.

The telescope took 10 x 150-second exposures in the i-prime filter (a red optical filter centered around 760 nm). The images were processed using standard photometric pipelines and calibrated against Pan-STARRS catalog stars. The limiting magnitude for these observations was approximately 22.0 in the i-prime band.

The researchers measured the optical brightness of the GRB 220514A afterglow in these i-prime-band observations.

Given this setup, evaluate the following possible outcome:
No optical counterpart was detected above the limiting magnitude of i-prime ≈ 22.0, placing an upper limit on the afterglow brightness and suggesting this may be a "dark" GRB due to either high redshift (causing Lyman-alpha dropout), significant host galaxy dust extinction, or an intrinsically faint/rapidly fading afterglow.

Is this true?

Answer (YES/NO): NO